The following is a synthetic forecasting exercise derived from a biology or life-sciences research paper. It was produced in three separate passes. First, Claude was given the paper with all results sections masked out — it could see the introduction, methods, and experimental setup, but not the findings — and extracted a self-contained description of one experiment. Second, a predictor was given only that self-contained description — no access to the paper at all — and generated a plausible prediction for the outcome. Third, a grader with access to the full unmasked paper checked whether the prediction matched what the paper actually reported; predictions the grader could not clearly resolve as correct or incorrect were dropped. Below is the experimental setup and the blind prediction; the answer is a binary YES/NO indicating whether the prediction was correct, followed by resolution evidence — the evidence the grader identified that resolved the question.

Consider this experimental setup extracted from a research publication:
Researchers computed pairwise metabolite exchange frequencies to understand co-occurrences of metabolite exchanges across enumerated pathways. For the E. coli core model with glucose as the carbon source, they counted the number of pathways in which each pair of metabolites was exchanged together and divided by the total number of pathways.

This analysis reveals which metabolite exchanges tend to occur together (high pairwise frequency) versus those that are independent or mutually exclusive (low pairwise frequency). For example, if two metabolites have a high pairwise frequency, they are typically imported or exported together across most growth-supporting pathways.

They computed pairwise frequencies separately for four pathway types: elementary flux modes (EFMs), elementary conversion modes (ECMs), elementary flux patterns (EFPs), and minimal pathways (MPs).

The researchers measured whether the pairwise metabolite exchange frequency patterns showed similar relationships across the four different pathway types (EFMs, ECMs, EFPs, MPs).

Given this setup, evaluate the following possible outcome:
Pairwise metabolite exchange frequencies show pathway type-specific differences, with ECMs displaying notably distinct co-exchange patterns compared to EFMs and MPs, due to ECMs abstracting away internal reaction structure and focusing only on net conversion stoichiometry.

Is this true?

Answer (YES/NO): NO